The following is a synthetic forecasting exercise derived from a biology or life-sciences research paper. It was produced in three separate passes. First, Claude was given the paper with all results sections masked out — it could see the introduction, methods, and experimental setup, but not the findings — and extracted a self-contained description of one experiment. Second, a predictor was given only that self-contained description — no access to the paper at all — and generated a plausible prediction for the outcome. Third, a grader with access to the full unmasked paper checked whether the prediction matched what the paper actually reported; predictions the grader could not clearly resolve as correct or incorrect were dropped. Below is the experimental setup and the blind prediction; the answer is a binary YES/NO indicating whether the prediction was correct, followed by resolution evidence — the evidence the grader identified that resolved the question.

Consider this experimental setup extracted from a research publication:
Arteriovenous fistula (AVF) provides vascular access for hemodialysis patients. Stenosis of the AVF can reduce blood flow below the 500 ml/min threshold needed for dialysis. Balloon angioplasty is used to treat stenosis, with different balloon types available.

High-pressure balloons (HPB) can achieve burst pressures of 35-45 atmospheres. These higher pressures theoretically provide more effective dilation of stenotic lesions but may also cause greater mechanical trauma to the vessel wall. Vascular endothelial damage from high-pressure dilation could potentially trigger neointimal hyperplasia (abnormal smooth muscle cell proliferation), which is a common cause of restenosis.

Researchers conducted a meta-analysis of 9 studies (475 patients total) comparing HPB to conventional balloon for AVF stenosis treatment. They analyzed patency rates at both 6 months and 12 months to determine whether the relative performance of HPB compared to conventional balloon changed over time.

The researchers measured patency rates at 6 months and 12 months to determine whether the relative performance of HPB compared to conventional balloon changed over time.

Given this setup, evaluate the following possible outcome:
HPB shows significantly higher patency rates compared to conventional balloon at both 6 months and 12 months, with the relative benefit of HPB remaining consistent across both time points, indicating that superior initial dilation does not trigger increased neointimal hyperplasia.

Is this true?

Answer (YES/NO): NO